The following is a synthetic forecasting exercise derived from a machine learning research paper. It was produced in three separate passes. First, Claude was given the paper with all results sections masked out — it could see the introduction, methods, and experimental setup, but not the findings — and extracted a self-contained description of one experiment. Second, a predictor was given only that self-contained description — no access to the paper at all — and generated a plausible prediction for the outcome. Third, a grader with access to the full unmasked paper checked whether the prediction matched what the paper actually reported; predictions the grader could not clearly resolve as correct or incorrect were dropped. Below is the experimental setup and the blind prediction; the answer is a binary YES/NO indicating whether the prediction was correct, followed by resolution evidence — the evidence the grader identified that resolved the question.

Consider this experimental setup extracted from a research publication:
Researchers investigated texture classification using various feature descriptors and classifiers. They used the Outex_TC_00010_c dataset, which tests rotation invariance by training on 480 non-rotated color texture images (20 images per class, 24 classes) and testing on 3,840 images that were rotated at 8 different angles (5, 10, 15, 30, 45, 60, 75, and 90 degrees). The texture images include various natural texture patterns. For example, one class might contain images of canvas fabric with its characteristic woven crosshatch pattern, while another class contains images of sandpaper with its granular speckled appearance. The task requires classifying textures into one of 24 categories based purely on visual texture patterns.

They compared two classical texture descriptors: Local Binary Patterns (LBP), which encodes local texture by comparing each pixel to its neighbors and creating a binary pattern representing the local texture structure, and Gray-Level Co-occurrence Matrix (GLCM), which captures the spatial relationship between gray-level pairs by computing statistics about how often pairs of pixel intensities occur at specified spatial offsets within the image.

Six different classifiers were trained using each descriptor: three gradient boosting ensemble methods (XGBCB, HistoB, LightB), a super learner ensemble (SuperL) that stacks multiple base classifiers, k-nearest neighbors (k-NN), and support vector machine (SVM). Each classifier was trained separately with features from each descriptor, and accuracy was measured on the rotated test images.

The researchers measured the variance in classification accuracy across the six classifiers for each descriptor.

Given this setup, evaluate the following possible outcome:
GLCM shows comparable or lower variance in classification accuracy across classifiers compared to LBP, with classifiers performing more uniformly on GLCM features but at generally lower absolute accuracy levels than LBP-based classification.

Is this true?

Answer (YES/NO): NO